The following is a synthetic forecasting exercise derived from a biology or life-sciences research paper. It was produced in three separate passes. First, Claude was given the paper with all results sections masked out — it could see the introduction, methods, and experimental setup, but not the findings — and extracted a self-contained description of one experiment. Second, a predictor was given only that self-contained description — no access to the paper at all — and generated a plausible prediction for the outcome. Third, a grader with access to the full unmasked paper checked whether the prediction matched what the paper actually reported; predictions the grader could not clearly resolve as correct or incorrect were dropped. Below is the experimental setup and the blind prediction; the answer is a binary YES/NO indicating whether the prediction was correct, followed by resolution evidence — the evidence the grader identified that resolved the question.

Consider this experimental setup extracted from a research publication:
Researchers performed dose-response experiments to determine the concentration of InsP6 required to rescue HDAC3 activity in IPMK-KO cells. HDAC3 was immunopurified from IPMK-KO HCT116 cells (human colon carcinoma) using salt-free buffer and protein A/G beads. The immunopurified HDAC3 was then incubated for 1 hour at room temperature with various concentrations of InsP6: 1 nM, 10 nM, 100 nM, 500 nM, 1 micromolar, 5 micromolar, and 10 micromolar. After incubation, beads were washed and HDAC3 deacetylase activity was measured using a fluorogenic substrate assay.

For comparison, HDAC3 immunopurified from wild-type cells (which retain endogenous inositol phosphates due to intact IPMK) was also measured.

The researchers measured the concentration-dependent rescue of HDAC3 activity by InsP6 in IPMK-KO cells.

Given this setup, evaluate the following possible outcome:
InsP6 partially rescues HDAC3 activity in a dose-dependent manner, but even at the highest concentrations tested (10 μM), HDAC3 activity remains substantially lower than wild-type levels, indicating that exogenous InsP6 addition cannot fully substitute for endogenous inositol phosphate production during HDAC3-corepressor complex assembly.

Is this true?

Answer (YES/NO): NO